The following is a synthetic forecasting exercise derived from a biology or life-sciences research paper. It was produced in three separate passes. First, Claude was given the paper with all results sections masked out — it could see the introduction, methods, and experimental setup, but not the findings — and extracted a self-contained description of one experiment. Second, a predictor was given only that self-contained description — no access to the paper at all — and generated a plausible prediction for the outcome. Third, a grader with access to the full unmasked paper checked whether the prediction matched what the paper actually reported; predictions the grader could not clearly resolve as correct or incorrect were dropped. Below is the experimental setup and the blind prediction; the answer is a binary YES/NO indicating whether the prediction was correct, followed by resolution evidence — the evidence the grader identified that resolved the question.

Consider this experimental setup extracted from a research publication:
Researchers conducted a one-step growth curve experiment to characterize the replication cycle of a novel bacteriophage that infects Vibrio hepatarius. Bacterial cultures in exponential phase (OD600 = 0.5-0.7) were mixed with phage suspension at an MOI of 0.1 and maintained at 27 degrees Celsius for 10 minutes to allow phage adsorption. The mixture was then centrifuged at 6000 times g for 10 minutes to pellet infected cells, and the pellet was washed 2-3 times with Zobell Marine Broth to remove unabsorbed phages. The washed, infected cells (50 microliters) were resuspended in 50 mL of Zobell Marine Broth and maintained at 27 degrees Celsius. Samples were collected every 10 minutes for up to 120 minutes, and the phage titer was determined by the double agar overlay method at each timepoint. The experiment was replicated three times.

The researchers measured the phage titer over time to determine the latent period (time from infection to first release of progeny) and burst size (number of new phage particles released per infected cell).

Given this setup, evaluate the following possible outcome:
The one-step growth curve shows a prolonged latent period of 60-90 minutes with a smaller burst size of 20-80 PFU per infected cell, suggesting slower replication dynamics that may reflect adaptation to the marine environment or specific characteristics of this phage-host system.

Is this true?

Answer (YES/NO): NO